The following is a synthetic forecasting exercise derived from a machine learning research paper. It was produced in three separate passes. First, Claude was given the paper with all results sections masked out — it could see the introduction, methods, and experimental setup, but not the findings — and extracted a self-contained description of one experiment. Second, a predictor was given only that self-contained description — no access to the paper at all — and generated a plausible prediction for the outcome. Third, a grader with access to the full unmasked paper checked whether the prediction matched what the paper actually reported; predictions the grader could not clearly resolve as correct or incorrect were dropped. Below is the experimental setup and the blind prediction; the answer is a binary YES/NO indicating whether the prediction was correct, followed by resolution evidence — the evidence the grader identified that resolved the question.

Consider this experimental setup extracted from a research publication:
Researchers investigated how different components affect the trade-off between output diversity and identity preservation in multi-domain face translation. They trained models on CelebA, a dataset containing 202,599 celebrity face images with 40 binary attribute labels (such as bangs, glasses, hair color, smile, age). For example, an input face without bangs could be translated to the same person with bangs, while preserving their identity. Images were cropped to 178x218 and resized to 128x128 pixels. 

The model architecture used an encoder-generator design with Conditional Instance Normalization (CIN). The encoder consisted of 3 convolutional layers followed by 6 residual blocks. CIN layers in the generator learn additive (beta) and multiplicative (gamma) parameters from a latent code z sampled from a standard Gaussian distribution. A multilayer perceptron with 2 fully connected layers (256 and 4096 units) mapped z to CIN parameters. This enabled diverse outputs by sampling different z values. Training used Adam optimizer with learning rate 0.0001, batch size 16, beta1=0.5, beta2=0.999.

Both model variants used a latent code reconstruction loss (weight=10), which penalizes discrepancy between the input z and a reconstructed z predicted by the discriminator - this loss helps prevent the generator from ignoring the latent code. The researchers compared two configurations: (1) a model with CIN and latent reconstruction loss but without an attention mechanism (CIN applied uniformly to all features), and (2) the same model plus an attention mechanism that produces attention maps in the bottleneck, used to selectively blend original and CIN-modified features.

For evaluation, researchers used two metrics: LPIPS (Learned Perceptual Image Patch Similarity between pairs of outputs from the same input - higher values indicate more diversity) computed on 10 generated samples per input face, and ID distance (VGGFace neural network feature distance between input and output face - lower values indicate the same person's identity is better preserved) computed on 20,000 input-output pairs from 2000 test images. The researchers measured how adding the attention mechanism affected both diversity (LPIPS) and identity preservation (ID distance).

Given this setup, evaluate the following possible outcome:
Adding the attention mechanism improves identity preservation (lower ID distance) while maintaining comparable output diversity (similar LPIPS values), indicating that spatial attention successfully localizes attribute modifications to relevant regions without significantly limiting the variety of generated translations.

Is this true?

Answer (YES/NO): YES